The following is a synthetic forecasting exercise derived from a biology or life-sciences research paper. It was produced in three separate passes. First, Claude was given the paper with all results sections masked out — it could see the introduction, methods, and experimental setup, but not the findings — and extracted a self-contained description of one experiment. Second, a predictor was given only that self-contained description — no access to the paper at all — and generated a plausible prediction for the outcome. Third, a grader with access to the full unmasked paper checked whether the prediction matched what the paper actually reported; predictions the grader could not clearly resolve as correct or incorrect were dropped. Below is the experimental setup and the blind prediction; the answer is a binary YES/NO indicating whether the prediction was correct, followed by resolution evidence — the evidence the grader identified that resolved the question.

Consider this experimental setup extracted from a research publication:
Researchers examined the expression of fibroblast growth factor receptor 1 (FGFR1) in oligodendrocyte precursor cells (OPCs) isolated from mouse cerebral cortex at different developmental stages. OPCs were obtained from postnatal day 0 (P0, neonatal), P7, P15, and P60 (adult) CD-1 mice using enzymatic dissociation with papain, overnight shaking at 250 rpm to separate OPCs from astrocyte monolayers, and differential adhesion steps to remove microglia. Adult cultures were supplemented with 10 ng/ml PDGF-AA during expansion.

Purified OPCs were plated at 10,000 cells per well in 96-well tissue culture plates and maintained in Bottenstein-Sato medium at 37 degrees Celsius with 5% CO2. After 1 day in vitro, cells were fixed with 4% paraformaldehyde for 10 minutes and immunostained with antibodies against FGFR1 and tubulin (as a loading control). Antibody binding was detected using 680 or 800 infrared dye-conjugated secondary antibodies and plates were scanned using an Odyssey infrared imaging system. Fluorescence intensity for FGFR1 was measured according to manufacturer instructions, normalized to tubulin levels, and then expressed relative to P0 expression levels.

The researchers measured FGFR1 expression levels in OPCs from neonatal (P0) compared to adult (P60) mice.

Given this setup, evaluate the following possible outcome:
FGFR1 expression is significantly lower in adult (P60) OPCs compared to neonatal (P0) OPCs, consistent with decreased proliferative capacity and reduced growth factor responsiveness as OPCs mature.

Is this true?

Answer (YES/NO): YES